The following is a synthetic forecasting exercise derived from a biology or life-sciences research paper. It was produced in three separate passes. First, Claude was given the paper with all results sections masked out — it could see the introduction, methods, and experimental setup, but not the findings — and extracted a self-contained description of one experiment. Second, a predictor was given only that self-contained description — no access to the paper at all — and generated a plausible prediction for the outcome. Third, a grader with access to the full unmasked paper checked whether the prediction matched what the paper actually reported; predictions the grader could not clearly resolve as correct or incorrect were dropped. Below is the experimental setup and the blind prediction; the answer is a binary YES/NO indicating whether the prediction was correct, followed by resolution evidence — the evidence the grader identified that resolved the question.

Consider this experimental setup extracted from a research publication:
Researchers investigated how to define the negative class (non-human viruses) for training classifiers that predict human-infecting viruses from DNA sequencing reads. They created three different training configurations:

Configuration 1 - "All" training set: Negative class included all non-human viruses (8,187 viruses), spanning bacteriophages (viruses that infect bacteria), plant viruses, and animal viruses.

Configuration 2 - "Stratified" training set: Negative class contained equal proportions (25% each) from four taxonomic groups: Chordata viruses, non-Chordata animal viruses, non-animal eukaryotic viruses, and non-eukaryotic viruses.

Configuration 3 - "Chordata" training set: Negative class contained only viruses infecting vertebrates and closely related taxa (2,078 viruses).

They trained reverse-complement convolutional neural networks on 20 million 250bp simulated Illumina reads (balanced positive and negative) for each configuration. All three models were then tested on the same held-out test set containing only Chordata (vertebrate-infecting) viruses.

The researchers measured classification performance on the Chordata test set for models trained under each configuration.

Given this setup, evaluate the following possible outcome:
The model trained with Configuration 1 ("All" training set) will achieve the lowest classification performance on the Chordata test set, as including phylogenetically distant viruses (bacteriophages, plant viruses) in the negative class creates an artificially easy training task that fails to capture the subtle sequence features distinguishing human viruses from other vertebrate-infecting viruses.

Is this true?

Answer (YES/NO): NO